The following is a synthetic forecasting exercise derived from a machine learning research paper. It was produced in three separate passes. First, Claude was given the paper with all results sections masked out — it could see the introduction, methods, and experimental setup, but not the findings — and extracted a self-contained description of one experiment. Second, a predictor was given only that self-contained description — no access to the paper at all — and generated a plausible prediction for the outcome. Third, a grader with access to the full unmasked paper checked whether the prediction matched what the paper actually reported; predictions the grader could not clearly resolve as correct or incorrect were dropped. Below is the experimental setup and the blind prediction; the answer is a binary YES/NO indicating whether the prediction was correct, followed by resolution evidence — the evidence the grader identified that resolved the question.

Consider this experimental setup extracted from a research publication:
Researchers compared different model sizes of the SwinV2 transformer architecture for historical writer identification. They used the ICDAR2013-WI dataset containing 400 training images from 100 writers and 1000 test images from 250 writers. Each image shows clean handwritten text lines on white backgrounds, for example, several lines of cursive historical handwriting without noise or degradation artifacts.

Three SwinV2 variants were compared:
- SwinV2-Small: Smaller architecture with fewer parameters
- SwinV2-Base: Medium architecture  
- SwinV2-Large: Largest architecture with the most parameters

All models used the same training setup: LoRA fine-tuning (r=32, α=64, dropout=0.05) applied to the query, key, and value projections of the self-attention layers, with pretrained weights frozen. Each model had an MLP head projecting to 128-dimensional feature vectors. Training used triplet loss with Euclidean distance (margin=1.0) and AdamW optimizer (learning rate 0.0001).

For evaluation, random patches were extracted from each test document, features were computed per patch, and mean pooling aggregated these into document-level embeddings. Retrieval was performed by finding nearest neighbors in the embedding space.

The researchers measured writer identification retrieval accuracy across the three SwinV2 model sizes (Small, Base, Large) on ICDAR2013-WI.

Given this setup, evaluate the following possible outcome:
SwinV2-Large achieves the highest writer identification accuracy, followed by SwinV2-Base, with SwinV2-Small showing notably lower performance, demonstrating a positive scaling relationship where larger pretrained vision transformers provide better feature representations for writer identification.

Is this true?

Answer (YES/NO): YES